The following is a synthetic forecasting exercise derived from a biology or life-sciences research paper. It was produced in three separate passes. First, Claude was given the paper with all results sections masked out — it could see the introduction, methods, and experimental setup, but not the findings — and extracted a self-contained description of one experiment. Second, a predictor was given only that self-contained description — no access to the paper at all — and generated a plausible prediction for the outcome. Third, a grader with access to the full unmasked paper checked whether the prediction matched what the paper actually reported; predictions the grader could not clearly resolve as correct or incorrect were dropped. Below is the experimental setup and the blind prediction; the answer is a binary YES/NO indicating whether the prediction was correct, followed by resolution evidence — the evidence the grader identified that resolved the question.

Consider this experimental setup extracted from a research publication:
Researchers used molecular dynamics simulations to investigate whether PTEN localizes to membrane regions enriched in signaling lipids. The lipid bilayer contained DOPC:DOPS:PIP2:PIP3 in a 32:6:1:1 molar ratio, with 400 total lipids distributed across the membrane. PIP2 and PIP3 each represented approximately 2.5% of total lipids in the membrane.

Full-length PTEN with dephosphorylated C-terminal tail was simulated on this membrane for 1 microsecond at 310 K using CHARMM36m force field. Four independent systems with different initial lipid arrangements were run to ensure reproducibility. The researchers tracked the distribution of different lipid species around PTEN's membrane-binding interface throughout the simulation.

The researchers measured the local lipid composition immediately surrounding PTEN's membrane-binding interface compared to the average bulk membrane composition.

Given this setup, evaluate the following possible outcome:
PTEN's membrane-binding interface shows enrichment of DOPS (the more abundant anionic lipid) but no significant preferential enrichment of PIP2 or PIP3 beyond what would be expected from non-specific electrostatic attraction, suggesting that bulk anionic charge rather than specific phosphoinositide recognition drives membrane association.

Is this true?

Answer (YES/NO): NO